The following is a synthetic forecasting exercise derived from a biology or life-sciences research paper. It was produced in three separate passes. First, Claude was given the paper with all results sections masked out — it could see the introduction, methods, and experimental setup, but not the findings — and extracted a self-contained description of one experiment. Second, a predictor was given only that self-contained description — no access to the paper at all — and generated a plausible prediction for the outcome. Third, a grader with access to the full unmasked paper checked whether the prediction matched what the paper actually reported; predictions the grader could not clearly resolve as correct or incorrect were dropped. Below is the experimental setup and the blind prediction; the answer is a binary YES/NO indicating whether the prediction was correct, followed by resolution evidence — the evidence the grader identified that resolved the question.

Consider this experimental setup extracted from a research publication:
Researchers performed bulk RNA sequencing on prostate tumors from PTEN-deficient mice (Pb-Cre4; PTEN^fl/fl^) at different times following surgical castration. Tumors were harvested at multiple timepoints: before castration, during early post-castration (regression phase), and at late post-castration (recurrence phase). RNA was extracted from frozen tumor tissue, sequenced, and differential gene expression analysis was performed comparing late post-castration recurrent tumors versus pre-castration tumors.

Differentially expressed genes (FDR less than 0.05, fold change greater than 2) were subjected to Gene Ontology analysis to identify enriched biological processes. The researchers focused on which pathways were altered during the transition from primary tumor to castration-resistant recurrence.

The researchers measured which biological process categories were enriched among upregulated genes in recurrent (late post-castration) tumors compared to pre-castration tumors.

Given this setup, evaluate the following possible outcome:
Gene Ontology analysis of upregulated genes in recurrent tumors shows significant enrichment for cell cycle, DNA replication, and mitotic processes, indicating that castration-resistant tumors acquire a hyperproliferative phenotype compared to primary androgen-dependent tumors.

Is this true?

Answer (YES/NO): NO